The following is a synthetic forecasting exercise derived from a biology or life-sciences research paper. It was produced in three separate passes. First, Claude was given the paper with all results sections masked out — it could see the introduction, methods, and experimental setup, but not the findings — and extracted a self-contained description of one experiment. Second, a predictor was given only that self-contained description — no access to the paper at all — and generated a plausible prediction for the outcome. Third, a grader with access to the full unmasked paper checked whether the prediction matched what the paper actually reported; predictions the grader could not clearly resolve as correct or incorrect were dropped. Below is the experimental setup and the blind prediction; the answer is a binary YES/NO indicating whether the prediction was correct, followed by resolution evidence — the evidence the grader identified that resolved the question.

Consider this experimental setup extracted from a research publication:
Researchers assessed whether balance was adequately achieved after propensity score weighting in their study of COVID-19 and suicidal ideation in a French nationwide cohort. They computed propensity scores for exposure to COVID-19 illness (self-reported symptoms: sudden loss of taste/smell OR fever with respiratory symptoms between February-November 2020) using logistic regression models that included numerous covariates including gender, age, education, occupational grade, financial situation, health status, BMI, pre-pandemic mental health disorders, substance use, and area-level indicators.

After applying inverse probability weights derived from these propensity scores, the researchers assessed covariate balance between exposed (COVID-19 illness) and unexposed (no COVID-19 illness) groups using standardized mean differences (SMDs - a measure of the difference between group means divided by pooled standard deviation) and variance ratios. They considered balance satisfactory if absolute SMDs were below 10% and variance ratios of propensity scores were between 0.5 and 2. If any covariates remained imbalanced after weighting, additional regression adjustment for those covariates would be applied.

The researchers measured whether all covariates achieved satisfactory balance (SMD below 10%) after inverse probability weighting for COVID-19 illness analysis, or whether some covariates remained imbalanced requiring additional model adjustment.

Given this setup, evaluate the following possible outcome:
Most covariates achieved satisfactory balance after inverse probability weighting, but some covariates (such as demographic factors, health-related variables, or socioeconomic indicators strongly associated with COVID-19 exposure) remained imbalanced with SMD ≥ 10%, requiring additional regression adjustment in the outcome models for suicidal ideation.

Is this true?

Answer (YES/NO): YES